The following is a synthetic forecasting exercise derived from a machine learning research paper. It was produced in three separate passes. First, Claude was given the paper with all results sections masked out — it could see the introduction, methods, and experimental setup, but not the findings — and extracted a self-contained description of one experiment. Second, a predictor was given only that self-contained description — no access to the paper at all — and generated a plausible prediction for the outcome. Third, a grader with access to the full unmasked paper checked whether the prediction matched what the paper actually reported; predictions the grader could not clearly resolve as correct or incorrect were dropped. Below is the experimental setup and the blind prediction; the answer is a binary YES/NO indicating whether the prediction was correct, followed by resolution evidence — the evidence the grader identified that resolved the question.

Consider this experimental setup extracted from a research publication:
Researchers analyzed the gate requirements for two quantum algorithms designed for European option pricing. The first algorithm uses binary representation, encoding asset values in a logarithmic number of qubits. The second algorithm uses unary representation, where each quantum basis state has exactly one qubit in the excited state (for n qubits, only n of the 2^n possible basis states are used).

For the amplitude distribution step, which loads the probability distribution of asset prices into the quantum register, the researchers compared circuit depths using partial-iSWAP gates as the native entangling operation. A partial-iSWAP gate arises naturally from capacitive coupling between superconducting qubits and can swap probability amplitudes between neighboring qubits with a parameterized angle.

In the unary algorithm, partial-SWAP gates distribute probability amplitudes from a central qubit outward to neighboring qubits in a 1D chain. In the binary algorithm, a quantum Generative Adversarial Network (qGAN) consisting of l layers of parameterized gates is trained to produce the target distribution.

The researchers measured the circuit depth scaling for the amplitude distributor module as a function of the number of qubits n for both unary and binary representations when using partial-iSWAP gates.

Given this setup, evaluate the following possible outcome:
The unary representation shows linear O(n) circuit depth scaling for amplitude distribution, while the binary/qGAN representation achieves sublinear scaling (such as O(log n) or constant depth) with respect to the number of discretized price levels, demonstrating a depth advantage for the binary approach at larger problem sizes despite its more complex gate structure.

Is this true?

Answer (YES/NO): YES